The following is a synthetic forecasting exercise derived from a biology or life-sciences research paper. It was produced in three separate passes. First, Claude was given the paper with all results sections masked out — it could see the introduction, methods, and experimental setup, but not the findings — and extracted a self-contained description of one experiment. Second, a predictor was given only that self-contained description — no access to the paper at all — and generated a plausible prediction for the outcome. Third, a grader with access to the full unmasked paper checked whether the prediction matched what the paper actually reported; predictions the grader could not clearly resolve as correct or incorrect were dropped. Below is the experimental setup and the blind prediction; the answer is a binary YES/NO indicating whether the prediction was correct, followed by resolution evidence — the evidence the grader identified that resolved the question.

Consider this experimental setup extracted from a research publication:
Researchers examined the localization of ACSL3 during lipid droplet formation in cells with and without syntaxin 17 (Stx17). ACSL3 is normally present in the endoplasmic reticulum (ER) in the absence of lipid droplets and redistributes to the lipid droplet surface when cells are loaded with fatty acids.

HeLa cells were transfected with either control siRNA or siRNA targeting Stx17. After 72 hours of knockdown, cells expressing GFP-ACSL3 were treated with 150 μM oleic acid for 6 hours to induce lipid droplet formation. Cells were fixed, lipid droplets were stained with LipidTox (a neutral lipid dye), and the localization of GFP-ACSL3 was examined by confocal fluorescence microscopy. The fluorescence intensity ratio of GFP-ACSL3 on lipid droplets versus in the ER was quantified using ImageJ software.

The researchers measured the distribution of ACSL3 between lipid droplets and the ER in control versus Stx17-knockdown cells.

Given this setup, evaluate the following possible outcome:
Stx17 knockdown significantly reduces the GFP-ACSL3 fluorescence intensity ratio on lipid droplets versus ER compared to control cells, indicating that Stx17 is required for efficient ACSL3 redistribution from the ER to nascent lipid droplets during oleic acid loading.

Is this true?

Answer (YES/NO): YES